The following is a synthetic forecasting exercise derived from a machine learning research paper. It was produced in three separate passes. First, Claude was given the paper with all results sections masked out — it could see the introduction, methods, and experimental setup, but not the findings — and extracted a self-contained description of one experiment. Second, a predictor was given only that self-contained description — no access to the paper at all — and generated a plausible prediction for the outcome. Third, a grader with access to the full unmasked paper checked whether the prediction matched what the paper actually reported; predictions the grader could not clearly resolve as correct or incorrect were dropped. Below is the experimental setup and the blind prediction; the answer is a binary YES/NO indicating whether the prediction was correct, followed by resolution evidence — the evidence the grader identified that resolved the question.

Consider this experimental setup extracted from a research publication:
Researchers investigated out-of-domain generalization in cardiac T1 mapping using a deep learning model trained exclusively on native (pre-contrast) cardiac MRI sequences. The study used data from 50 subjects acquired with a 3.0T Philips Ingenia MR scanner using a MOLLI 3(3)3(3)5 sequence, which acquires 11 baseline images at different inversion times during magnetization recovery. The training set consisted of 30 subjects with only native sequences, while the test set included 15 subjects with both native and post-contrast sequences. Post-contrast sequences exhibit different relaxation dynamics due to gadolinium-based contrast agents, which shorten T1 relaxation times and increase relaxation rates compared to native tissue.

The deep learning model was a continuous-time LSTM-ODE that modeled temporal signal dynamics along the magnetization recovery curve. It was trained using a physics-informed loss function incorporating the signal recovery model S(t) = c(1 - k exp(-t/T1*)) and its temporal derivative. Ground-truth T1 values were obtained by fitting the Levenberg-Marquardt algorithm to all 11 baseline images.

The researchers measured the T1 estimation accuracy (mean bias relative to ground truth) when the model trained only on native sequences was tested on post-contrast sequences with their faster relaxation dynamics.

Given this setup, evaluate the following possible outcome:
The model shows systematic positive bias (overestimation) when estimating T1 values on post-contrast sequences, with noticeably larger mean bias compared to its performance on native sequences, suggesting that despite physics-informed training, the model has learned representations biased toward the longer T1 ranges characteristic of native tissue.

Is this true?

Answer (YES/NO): NO